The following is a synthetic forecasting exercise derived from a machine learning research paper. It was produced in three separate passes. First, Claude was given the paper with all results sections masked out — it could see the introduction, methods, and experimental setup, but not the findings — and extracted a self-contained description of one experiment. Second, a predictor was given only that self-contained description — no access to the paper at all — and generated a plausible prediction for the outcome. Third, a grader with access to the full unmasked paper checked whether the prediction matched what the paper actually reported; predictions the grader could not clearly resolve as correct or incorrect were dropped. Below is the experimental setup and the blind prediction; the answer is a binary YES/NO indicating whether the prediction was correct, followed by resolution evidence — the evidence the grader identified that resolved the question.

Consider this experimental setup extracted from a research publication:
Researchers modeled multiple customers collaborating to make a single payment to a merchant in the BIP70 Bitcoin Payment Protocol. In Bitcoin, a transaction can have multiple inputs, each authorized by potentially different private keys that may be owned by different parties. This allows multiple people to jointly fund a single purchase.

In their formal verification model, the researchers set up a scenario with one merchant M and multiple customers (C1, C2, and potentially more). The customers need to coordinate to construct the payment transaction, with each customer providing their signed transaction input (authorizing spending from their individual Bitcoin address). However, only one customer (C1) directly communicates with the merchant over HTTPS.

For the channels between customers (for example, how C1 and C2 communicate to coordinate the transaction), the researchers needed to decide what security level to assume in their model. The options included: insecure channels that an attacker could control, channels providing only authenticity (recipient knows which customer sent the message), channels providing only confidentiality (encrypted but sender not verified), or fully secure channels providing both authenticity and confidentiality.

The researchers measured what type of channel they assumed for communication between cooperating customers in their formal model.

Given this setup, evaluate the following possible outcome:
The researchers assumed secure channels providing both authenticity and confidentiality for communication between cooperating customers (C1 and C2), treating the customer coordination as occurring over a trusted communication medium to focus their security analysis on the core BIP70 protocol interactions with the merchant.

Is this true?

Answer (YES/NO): YES